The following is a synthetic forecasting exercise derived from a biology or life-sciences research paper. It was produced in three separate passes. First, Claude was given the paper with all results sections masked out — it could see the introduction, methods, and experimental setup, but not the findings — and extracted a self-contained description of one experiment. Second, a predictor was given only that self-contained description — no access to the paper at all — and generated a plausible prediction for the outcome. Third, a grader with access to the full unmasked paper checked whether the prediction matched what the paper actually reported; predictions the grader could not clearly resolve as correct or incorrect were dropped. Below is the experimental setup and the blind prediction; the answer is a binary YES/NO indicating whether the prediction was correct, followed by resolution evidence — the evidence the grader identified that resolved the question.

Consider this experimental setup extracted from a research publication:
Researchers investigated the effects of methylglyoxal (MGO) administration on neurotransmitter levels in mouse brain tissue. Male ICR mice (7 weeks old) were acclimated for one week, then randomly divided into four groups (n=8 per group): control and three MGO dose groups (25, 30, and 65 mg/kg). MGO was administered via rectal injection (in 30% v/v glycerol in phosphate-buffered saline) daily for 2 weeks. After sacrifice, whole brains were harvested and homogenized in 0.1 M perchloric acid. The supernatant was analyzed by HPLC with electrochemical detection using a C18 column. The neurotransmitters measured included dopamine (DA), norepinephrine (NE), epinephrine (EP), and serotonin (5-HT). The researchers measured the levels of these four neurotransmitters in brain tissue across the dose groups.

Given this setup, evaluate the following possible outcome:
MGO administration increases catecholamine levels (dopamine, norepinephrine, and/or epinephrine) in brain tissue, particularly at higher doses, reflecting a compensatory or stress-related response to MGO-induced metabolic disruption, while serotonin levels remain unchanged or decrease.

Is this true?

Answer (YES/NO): NO